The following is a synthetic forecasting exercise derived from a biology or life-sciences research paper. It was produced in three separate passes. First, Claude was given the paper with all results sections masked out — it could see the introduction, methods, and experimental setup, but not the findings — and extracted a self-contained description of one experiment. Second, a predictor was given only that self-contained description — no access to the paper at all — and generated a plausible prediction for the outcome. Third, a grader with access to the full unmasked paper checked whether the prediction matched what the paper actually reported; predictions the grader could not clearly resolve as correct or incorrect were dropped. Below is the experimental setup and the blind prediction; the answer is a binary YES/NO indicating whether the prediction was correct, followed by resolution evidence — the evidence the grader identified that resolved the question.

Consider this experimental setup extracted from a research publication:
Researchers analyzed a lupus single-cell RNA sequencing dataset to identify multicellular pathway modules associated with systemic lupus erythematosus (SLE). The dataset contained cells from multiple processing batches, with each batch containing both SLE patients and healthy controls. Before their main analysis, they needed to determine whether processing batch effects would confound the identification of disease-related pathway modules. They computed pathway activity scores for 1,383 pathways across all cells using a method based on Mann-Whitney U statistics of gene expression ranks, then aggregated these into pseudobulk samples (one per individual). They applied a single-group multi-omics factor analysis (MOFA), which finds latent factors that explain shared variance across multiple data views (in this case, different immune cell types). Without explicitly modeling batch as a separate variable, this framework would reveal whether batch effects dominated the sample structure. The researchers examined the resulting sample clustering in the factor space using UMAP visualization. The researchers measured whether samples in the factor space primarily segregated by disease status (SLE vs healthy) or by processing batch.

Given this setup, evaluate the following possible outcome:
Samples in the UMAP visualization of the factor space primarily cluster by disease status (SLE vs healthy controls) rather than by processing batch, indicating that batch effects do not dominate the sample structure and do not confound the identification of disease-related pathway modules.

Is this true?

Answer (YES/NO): NO